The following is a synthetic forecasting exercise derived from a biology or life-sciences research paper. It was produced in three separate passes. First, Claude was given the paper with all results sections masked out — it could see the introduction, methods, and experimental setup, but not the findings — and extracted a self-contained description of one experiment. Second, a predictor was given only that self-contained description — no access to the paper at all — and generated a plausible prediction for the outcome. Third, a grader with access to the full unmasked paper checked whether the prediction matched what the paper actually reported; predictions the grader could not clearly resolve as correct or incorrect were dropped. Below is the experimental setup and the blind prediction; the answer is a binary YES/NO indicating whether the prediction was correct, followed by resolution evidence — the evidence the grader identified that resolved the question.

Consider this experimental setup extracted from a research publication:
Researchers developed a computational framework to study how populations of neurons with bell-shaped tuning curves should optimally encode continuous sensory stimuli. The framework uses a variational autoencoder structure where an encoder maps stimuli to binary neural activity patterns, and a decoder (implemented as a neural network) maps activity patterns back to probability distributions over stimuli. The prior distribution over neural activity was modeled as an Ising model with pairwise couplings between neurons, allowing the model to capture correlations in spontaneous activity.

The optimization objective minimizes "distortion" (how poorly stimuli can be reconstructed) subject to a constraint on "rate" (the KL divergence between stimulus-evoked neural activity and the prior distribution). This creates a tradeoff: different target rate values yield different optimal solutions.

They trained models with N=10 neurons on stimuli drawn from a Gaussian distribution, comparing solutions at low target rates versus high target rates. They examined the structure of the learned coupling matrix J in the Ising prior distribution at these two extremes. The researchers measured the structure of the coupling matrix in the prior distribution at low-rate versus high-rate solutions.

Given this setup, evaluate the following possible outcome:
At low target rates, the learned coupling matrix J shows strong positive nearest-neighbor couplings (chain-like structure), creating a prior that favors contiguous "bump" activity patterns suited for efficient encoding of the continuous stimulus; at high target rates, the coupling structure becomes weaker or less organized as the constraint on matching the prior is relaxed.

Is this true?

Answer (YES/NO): NO